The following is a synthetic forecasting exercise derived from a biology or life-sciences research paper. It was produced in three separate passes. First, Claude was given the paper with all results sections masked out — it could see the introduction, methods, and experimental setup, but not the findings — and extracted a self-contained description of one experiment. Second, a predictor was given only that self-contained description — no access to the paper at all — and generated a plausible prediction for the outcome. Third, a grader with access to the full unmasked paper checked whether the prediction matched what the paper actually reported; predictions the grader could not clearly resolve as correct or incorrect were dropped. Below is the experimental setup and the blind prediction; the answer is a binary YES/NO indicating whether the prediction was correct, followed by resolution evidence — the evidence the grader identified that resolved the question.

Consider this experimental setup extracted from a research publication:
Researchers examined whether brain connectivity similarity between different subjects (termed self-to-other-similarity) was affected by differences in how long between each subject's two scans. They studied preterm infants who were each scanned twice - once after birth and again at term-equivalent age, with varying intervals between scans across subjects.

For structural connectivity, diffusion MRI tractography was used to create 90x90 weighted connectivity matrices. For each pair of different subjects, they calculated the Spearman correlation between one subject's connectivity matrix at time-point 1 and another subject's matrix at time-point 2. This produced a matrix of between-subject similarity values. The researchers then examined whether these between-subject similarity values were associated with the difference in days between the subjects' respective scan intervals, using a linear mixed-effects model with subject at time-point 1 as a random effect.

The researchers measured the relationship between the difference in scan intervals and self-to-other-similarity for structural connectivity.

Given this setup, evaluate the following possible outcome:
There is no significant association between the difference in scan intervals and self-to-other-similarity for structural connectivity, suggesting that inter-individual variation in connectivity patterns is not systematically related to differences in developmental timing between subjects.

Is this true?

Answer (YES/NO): YES